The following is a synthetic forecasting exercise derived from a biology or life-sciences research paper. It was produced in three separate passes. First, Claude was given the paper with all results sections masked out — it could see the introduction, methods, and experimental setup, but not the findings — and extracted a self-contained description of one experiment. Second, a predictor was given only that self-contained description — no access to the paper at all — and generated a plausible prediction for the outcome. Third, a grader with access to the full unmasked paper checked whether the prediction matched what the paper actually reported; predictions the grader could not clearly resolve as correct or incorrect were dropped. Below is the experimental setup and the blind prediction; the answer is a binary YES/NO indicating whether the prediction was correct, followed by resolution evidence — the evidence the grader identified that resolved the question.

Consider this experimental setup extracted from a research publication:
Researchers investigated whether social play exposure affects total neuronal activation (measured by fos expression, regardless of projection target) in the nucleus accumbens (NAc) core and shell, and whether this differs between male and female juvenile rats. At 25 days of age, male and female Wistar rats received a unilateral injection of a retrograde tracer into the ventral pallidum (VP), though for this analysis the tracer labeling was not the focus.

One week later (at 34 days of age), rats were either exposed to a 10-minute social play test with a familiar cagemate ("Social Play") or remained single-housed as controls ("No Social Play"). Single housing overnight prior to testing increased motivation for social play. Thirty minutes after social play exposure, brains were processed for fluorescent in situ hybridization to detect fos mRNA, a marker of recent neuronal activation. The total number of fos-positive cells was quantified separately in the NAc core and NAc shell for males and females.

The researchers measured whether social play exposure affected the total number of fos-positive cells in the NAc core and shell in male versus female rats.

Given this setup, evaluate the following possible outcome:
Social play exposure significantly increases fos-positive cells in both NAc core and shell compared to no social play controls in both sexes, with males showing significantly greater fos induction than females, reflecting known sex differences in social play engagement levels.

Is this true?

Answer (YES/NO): NO